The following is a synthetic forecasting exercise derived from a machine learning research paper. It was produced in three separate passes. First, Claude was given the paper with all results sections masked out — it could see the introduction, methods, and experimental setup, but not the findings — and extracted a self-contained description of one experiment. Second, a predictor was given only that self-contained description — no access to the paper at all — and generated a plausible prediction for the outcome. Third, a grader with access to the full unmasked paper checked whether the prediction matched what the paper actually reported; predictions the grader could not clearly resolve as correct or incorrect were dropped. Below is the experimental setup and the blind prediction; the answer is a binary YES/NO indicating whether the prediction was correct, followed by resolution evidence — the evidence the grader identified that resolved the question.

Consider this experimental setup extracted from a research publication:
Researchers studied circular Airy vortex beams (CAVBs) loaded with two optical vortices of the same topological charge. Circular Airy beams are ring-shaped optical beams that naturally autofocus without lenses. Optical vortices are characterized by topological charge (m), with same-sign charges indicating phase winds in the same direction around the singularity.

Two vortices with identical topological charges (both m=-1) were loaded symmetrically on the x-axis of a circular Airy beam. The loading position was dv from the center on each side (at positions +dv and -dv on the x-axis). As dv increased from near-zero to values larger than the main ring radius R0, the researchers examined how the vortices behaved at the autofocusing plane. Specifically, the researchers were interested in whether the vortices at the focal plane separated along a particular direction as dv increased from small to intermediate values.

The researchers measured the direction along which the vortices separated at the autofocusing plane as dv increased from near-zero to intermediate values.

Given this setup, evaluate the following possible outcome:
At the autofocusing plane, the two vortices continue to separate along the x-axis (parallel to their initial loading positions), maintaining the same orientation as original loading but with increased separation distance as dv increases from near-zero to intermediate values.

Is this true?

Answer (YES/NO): NO